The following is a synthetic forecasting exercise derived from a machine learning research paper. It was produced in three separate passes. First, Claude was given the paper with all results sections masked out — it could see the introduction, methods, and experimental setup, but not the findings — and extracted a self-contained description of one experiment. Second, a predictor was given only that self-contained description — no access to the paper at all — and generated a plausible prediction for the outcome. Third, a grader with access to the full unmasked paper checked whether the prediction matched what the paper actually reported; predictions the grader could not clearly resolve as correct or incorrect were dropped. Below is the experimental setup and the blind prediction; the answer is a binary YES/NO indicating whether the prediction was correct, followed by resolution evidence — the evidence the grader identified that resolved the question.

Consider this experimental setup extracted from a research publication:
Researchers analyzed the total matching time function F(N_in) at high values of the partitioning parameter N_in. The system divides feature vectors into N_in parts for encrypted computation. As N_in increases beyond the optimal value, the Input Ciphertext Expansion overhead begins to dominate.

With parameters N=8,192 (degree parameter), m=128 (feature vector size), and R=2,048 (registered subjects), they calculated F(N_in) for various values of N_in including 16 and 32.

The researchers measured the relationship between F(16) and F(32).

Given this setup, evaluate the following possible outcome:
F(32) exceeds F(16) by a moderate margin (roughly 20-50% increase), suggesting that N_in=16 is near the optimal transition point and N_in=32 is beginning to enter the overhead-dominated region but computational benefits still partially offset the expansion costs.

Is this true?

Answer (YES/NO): NO